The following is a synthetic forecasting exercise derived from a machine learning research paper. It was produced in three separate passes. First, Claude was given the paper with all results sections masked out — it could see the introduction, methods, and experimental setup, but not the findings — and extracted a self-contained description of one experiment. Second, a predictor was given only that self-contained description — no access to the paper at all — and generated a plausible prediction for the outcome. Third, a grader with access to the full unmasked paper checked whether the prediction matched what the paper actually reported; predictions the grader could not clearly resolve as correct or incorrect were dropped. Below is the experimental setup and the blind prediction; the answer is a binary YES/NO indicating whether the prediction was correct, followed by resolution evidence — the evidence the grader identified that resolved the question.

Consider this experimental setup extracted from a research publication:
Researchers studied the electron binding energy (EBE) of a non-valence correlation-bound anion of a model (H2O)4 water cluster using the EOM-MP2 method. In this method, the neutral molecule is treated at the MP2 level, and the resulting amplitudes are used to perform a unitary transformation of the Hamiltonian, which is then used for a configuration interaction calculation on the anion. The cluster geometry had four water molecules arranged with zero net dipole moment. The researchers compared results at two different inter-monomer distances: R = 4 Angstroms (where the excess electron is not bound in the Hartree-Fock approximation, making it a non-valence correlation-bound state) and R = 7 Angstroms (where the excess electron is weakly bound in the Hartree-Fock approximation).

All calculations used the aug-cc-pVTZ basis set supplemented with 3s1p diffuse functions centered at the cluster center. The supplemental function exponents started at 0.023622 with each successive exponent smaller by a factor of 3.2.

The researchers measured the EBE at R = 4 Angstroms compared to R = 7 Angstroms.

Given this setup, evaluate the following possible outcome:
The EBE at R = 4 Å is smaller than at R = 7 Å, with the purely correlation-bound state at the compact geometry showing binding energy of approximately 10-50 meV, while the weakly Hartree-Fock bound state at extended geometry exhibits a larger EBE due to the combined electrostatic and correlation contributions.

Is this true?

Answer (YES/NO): NO